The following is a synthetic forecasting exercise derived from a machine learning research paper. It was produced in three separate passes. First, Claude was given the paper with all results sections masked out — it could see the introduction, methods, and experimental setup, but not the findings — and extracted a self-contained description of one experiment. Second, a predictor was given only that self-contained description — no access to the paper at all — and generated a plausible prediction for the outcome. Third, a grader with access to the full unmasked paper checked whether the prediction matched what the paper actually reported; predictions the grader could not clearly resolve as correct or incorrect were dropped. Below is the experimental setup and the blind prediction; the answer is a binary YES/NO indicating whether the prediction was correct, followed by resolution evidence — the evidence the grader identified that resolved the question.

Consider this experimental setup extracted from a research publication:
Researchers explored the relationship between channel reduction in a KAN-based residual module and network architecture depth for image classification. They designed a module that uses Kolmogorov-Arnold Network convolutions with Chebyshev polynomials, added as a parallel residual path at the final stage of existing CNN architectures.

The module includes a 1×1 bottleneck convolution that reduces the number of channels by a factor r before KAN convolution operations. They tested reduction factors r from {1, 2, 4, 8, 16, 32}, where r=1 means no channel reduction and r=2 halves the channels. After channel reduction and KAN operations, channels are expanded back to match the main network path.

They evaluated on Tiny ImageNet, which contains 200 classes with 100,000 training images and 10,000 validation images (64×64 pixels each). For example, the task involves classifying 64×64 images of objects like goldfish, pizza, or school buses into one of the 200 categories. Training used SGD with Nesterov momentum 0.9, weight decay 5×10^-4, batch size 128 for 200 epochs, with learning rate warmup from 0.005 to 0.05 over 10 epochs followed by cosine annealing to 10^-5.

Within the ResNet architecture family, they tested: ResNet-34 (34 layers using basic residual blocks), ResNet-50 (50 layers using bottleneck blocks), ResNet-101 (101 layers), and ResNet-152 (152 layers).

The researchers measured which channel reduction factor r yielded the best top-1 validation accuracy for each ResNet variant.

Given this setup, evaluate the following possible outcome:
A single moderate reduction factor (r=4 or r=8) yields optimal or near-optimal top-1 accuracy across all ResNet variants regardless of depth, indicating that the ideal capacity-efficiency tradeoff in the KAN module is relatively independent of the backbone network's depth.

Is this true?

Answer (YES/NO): NO